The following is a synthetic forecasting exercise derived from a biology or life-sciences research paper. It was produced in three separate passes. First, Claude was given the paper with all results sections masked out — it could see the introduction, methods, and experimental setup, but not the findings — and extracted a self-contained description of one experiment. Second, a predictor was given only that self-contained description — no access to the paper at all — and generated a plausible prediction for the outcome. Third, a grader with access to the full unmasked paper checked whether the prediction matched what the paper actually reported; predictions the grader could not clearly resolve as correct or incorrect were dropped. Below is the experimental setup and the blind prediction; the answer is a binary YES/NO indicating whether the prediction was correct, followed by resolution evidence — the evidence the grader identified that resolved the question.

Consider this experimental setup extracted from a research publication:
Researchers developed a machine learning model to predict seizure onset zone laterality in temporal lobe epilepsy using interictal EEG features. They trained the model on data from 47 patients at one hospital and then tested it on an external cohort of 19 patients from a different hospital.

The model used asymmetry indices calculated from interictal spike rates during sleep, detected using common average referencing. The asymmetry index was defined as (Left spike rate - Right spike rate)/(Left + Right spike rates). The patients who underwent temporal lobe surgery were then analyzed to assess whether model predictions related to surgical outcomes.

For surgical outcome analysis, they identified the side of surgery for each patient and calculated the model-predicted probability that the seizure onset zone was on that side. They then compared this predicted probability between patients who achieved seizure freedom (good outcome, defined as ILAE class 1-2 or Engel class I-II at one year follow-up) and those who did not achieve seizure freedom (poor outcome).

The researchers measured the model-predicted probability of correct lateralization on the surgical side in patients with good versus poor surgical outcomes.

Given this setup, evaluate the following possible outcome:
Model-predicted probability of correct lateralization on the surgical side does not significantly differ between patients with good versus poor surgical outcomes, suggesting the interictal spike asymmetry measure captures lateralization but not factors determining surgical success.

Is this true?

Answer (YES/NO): NO